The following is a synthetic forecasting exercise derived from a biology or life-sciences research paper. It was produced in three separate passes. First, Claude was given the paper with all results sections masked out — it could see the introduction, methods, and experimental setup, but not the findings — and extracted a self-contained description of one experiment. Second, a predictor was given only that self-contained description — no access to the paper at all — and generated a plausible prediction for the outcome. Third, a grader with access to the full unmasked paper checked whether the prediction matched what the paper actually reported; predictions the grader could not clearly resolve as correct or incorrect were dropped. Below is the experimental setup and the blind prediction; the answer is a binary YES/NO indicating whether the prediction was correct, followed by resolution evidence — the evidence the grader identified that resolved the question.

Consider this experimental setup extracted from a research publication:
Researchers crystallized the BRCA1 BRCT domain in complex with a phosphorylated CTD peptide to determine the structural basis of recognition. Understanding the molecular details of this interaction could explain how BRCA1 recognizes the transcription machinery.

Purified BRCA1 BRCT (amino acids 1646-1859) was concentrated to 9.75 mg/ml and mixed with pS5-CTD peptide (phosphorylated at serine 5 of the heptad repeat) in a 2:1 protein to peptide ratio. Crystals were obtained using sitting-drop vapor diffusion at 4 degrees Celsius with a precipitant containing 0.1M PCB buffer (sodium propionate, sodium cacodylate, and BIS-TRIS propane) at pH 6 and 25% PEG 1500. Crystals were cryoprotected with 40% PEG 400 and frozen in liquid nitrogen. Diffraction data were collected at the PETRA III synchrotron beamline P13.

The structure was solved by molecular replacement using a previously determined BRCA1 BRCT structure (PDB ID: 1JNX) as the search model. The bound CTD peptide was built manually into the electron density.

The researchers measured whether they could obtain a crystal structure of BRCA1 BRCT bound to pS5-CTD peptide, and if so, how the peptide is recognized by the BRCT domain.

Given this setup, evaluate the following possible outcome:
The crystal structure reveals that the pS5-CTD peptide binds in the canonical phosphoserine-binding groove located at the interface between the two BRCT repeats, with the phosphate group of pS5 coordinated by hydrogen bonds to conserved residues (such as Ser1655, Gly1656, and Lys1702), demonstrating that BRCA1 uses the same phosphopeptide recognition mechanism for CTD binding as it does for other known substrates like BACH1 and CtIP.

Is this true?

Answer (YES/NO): YES